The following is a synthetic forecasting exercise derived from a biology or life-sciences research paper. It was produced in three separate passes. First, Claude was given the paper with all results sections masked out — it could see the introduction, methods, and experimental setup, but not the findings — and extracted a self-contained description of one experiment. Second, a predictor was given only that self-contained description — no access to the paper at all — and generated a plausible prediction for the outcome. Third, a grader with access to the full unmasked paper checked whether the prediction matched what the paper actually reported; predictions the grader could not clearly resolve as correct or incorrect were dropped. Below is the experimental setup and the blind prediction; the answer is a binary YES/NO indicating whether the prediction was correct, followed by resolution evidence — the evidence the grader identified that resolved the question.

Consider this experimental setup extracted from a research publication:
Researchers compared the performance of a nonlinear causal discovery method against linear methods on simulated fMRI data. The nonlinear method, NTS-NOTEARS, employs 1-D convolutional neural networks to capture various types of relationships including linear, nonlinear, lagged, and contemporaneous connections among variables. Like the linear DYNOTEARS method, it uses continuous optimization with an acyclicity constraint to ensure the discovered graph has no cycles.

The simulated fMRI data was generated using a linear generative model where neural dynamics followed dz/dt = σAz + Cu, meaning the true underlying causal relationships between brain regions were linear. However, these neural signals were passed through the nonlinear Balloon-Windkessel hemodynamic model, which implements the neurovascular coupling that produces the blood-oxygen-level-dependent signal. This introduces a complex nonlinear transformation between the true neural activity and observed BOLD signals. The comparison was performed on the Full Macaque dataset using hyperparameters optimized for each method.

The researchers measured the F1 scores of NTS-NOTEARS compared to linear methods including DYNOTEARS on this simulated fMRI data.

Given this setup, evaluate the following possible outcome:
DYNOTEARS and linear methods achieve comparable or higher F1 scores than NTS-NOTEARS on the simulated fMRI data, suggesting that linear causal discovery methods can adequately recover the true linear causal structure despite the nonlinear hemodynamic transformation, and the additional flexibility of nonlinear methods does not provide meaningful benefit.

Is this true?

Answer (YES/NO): YES